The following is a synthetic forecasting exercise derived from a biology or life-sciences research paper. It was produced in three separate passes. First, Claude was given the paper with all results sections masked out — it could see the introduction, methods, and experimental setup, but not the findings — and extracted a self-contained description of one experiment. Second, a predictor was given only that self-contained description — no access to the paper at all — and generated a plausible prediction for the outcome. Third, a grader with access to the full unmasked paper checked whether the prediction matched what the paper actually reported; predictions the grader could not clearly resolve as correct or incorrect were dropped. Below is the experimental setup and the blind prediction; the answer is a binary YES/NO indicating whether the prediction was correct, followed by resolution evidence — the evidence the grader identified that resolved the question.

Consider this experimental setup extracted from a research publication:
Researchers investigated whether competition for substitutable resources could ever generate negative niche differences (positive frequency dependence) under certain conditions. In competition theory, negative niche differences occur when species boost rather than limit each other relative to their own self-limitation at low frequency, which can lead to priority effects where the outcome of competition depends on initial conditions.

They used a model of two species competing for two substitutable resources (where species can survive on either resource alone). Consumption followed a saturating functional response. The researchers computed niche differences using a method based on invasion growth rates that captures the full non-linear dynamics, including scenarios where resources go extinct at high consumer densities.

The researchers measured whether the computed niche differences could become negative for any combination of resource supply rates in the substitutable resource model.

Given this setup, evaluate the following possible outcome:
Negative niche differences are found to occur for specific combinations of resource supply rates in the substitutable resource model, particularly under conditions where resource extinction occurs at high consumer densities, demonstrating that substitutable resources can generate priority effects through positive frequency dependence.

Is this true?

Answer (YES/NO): NO